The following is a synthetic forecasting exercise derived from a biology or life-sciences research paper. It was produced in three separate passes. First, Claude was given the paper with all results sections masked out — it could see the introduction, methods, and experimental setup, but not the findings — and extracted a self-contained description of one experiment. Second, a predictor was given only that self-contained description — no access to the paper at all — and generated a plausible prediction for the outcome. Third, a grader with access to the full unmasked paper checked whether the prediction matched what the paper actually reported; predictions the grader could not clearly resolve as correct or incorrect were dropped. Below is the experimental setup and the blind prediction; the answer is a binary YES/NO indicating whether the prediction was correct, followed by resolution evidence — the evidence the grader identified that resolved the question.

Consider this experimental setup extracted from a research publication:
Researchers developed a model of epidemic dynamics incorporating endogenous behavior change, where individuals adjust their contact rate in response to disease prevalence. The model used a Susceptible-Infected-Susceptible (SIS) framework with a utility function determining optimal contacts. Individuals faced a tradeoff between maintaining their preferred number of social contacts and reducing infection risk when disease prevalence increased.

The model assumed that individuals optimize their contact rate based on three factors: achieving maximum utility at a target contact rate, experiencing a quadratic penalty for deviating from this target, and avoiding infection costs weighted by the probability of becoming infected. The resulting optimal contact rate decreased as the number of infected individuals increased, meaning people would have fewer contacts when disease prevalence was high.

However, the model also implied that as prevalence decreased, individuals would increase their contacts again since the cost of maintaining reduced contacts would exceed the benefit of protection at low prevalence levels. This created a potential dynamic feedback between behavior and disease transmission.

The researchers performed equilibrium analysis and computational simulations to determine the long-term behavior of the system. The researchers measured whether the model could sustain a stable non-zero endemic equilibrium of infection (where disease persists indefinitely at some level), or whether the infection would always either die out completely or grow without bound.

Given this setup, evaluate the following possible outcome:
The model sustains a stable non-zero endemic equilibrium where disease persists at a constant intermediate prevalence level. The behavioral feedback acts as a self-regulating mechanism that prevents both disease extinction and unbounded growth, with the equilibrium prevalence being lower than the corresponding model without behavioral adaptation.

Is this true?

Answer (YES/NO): NO